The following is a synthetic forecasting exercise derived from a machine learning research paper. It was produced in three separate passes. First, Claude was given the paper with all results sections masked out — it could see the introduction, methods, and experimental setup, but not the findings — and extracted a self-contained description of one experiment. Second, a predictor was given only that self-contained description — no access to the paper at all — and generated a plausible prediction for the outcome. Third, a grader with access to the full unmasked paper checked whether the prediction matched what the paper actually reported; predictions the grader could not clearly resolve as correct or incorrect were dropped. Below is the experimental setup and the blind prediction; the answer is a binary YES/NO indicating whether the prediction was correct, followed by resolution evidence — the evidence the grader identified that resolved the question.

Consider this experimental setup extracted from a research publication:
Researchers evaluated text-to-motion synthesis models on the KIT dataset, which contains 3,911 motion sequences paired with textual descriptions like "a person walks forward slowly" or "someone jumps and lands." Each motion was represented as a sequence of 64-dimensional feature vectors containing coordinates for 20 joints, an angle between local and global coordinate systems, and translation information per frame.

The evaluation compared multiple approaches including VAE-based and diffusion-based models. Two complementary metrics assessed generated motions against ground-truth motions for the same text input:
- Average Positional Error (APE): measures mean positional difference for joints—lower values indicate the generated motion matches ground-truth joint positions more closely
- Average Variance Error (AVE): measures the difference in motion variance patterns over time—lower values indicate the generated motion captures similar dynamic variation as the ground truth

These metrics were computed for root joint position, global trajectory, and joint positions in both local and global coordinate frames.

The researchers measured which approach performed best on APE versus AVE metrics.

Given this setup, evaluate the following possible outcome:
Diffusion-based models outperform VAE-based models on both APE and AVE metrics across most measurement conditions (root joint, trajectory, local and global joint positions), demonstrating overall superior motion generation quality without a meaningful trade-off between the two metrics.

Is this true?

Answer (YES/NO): NO